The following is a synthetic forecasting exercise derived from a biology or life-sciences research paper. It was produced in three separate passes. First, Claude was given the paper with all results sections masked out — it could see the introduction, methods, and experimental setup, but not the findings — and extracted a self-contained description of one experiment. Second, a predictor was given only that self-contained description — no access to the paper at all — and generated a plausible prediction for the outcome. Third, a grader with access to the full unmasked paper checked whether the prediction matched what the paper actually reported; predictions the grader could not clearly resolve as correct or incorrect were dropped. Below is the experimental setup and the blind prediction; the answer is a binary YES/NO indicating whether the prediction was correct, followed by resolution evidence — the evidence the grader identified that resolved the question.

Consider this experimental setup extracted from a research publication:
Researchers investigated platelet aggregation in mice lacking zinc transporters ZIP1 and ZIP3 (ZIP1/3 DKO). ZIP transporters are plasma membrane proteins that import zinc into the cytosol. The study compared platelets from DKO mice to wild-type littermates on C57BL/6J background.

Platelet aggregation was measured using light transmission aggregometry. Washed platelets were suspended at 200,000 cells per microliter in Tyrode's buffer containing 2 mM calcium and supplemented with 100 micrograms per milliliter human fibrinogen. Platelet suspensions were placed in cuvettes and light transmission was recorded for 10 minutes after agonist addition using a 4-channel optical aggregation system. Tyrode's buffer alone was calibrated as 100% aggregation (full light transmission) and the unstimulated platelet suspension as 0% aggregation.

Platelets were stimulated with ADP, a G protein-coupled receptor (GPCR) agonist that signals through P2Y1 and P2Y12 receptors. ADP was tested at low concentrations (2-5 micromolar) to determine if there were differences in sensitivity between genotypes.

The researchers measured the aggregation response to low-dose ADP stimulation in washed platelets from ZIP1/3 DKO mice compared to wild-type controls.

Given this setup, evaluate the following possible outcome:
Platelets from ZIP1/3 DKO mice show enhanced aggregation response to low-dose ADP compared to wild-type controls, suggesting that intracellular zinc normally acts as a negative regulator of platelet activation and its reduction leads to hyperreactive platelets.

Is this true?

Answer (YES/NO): NO